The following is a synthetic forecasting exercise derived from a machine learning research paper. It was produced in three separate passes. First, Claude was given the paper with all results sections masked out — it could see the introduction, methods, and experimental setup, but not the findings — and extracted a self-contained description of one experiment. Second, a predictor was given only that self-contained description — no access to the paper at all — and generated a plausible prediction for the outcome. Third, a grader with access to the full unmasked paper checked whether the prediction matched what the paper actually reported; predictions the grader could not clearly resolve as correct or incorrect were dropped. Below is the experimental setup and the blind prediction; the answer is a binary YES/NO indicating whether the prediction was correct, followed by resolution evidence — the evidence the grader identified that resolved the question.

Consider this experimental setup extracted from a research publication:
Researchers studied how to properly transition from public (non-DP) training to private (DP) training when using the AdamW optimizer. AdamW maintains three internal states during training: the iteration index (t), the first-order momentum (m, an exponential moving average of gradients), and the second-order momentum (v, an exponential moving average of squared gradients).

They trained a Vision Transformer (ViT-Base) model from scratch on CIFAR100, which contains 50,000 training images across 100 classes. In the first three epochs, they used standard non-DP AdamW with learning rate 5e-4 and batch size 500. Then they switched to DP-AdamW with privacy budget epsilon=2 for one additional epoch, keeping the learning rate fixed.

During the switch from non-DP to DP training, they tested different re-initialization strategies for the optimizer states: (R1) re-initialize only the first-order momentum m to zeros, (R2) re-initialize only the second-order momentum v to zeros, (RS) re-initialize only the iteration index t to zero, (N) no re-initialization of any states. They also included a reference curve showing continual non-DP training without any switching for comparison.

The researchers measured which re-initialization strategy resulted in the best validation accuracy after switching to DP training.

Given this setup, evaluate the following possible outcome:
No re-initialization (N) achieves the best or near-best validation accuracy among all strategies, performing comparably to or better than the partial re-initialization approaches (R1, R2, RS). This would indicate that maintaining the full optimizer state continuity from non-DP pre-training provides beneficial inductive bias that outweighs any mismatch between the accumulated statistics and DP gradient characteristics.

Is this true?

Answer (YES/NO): NO